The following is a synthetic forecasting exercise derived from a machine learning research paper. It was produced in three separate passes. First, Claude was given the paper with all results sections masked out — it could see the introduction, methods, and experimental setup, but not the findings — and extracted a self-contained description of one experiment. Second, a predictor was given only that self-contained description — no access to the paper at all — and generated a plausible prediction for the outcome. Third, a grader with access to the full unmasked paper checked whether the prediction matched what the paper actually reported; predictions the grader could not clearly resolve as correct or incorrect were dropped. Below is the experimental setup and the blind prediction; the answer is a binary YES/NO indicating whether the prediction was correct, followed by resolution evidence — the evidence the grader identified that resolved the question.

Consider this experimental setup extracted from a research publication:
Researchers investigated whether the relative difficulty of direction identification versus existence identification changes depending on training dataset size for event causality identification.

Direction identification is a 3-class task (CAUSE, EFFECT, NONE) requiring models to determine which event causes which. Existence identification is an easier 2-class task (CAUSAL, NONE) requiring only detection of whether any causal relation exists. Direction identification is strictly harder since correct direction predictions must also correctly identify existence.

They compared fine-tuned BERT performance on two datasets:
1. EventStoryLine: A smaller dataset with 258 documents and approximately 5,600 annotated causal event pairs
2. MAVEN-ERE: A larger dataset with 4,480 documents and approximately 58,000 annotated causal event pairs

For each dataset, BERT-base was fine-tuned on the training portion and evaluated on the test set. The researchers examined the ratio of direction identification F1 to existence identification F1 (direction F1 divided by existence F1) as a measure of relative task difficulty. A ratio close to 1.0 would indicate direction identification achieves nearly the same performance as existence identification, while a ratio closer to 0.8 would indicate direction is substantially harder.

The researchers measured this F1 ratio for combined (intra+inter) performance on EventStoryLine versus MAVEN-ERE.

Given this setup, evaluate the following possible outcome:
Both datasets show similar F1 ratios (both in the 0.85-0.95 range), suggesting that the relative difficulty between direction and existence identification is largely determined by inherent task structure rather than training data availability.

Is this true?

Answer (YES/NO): NO